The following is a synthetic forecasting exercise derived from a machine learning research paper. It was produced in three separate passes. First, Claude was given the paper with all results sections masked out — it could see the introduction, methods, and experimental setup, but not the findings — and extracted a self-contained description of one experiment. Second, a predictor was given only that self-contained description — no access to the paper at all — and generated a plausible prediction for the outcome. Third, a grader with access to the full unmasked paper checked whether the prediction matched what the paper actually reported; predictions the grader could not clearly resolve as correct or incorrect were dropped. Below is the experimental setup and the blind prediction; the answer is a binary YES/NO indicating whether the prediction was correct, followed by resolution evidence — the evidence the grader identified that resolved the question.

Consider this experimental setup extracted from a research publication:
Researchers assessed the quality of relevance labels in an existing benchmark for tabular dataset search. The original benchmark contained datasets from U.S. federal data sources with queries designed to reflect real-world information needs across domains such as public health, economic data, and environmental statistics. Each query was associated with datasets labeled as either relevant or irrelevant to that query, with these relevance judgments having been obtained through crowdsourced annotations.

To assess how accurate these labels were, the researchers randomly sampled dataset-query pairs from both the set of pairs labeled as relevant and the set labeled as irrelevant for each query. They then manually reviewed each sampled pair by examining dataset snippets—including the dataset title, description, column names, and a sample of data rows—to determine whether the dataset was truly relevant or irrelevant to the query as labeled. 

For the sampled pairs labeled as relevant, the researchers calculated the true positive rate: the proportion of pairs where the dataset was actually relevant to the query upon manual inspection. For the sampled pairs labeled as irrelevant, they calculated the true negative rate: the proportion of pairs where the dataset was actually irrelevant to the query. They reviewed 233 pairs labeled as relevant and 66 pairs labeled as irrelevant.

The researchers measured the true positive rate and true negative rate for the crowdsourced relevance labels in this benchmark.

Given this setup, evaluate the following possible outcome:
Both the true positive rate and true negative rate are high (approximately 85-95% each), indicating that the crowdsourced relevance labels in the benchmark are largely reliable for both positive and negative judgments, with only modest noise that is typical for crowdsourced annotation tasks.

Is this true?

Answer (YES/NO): NO